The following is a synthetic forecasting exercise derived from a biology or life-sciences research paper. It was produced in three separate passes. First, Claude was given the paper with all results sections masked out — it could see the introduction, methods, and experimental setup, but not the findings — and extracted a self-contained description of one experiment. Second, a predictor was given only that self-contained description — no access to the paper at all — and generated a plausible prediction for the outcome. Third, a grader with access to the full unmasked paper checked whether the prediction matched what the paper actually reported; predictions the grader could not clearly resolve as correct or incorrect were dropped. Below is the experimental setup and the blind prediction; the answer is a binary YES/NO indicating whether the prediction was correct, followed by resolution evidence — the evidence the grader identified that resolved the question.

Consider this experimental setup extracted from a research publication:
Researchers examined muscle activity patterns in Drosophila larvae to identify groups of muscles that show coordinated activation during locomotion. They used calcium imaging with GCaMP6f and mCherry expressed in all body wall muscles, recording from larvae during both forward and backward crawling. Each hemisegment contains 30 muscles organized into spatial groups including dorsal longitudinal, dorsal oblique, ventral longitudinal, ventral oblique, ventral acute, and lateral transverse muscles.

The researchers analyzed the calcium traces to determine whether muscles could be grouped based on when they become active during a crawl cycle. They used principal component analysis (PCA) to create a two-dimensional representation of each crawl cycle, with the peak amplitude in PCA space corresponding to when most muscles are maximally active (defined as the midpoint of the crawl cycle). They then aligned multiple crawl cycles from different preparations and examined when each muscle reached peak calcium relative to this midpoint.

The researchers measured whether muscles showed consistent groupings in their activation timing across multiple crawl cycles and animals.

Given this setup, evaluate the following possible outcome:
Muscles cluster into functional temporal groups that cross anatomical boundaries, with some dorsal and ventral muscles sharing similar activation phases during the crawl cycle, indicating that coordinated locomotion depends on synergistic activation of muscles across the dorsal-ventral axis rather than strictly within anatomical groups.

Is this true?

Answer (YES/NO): YES